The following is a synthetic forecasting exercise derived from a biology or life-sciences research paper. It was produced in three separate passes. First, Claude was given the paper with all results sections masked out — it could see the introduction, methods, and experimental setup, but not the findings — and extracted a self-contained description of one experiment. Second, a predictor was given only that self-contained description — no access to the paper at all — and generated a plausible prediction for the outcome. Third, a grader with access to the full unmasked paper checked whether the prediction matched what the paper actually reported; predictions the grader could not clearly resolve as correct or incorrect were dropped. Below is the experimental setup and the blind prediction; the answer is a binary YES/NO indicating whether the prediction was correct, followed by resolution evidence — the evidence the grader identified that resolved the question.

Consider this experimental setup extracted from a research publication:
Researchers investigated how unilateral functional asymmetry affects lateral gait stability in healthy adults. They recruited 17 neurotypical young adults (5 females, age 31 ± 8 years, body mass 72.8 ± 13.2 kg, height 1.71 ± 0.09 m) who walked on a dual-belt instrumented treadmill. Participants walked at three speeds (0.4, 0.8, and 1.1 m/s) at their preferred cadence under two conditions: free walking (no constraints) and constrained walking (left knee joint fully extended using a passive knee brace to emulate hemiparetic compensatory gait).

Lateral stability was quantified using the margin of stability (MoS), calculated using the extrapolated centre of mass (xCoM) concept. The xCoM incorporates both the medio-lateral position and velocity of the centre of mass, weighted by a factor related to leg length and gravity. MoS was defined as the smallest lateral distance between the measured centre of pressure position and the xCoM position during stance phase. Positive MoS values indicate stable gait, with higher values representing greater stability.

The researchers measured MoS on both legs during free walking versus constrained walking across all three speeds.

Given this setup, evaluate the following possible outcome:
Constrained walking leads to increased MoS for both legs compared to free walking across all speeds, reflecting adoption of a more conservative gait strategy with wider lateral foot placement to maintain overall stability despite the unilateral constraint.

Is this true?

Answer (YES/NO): NO